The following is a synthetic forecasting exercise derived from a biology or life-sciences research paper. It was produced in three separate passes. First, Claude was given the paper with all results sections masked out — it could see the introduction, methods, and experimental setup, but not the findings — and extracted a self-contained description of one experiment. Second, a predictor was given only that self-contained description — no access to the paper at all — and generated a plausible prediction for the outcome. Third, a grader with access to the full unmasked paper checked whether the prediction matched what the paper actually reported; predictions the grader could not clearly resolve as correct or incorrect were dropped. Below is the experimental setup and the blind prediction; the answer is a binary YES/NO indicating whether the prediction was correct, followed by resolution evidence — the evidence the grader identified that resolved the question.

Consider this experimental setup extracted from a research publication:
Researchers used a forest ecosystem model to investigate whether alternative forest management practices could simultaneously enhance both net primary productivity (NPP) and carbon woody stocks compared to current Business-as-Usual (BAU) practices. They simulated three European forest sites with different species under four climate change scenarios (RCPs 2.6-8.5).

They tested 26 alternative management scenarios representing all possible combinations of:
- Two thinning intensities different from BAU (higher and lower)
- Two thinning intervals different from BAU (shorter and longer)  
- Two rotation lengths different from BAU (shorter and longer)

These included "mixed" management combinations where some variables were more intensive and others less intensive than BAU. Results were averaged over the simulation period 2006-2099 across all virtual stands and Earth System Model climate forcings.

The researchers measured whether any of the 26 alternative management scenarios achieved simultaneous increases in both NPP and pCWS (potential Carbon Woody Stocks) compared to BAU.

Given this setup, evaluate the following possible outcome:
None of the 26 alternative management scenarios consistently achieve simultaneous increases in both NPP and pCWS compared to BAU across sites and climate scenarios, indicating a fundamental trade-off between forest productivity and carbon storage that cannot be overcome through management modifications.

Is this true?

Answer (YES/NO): YES